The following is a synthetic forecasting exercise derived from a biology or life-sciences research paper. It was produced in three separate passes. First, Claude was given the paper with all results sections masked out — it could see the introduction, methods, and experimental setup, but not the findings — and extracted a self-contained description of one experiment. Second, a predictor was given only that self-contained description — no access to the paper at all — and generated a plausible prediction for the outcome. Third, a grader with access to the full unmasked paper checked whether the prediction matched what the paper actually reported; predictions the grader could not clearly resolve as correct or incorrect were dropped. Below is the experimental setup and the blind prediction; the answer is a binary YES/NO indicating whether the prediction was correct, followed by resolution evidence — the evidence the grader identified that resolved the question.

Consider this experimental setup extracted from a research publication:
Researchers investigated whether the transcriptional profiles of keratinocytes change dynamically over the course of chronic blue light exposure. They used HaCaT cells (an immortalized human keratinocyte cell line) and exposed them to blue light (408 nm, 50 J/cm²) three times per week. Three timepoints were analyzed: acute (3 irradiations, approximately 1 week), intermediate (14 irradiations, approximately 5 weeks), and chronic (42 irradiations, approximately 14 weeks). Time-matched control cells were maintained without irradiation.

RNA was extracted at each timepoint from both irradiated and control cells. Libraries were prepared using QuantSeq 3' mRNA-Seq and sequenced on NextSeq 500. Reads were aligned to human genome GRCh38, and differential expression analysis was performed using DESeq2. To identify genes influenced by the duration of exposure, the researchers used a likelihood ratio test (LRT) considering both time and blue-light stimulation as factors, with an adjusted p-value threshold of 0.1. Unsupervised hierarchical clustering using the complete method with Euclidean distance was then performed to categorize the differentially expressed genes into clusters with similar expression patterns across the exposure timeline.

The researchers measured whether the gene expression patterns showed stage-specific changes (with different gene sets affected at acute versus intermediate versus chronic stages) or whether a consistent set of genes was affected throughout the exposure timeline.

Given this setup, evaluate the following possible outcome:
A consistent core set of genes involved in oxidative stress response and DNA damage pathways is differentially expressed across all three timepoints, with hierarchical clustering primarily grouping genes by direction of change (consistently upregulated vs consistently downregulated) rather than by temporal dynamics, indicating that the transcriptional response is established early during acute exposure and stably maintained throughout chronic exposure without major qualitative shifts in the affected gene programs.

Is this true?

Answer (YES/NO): NO